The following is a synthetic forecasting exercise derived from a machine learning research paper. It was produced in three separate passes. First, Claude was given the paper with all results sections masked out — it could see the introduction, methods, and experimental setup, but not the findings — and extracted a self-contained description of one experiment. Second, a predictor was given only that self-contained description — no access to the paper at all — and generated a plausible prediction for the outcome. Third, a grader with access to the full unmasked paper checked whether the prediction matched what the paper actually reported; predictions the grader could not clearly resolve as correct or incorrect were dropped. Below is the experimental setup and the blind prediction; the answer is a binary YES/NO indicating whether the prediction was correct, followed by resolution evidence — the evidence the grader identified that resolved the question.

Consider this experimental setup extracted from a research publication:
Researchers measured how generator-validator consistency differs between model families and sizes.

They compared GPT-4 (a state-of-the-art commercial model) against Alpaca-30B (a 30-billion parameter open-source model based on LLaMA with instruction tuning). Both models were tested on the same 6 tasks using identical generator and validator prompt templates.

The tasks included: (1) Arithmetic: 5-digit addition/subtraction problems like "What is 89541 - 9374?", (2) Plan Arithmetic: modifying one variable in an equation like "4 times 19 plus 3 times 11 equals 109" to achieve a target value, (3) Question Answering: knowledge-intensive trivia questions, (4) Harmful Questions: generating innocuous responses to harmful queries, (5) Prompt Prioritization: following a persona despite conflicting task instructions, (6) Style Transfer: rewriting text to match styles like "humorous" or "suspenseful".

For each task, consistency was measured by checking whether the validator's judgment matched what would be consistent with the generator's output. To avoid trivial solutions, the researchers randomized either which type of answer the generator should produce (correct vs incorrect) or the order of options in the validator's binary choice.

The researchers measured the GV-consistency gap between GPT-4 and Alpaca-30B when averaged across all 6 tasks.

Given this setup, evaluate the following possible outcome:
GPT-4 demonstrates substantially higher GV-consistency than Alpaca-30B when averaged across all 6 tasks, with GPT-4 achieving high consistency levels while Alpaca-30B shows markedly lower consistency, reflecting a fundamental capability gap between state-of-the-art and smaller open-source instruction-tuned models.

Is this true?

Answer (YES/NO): NO